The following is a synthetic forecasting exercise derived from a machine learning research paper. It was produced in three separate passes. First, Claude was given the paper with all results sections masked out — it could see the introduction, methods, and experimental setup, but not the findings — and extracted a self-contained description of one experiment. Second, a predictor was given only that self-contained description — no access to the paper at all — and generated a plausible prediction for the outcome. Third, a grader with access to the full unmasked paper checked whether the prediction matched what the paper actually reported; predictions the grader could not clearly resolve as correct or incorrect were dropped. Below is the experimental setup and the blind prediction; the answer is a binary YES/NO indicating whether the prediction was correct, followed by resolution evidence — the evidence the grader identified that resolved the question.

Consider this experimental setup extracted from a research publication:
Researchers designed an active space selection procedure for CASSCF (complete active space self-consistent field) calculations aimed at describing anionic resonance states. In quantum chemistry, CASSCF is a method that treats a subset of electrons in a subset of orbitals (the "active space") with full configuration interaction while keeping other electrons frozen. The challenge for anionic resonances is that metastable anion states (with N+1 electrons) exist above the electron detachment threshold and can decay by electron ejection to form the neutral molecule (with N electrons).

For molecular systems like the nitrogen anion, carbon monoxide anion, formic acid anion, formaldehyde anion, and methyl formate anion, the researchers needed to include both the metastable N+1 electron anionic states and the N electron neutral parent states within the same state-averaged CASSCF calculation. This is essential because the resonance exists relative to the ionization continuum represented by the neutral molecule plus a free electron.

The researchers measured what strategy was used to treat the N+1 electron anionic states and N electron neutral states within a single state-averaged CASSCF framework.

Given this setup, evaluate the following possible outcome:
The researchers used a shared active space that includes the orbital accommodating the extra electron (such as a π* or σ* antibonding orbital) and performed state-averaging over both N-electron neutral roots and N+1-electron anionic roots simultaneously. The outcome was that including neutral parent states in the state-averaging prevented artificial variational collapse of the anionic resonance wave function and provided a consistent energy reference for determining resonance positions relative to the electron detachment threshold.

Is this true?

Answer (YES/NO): NO